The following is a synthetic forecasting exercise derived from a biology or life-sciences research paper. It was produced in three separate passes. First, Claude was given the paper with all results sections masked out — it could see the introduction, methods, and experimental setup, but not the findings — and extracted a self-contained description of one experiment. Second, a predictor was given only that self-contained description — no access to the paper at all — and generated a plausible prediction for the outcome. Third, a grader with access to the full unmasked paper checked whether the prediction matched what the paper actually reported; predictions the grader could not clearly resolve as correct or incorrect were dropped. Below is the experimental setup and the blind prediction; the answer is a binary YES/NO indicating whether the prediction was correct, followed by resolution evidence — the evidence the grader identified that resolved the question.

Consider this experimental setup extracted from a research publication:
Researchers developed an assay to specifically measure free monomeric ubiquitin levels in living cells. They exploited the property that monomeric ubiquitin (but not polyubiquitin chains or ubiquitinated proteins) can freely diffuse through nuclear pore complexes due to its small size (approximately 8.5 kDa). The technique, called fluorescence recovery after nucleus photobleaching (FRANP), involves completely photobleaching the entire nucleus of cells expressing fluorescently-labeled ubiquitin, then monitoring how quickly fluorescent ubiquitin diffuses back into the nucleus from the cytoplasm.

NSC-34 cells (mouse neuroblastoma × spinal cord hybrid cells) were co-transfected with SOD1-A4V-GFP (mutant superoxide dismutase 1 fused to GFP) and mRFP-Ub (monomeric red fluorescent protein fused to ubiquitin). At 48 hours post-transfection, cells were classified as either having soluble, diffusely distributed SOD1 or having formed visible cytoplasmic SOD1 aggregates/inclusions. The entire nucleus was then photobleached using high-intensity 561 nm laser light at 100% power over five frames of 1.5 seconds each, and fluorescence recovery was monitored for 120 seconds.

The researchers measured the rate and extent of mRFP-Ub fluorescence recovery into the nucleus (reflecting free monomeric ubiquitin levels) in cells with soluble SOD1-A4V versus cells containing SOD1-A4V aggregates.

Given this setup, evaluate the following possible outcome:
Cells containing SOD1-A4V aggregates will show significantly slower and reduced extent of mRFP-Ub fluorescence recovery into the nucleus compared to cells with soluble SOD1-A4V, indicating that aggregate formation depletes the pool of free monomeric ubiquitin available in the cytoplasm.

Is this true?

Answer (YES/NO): YES